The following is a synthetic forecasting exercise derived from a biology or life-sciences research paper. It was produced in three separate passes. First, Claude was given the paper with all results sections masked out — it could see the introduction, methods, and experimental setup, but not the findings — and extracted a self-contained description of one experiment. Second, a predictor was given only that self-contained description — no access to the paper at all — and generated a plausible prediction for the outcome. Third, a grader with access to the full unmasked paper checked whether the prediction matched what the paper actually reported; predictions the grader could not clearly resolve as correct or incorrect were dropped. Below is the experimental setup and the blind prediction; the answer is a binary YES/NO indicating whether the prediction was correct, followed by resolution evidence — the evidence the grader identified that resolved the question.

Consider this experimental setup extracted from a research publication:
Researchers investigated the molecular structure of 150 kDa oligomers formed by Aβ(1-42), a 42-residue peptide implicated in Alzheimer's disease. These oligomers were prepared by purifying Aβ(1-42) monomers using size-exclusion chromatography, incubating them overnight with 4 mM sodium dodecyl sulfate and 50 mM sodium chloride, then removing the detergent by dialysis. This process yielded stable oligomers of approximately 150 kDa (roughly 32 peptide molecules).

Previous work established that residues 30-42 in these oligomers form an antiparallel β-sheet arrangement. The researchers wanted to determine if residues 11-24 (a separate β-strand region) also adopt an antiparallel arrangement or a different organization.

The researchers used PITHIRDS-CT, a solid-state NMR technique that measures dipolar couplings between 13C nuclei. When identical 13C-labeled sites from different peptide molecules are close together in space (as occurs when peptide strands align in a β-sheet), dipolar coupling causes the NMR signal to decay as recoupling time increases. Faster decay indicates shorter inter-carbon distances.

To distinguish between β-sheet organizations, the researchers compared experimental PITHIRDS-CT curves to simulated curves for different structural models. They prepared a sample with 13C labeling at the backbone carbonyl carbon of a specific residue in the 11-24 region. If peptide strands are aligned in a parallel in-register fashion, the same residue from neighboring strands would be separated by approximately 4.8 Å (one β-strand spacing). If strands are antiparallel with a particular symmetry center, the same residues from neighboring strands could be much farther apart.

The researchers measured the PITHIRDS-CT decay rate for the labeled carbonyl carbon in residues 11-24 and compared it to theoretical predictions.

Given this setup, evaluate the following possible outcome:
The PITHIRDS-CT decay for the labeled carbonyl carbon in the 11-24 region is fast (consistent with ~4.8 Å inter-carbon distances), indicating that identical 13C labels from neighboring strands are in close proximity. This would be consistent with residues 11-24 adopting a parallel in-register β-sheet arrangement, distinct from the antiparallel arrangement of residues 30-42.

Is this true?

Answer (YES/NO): NO